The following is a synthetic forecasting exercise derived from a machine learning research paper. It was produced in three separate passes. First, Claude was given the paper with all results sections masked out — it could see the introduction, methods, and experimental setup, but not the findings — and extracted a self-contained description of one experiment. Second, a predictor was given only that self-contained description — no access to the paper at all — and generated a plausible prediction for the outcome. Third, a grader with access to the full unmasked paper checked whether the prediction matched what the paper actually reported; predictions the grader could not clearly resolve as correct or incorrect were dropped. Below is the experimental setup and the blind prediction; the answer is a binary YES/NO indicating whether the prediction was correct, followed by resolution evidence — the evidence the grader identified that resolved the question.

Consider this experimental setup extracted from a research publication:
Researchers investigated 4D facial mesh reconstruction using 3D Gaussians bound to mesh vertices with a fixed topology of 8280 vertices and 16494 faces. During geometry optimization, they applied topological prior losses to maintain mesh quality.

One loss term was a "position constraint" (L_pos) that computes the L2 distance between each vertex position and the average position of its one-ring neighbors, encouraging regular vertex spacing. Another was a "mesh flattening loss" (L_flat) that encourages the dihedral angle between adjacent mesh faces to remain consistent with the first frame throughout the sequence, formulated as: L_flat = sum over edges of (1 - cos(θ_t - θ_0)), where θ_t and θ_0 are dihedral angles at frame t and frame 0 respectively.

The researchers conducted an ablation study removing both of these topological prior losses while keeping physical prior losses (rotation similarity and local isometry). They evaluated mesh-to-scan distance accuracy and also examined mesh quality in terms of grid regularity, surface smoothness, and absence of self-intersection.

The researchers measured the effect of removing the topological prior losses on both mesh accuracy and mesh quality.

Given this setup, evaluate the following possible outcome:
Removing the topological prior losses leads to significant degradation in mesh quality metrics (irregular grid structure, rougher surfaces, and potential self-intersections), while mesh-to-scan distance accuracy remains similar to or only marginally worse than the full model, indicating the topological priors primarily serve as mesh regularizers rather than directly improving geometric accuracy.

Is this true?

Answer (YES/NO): NO